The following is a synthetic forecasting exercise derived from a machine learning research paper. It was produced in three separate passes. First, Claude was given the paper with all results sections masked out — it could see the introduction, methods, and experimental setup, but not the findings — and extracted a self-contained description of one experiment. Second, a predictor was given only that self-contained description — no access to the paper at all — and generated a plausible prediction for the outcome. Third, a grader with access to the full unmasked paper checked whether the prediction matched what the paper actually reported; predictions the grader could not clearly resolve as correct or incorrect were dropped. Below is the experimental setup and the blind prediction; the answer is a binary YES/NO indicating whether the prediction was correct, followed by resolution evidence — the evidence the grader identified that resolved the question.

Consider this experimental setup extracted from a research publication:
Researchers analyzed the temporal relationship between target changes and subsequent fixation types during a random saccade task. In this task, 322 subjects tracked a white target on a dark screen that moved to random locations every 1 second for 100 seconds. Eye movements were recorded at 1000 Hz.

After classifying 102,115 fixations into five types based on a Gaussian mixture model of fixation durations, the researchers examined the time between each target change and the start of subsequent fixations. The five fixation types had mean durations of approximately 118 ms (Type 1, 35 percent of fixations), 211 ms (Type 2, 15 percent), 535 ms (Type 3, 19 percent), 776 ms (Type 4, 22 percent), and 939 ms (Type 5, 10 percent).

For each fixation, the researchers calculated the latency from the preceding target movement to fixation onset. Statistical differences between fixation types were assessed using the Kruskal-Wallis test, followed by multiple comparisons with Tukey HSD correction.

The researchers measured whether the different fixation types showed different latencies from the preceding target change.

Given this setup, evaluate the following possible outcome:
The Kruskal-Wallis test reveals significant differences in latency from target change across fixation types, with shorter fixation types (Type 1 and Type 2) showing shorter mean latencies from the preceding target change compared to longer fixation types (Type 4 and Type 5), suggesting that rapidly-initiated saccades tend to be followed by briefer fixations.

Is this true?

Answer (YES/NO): NO